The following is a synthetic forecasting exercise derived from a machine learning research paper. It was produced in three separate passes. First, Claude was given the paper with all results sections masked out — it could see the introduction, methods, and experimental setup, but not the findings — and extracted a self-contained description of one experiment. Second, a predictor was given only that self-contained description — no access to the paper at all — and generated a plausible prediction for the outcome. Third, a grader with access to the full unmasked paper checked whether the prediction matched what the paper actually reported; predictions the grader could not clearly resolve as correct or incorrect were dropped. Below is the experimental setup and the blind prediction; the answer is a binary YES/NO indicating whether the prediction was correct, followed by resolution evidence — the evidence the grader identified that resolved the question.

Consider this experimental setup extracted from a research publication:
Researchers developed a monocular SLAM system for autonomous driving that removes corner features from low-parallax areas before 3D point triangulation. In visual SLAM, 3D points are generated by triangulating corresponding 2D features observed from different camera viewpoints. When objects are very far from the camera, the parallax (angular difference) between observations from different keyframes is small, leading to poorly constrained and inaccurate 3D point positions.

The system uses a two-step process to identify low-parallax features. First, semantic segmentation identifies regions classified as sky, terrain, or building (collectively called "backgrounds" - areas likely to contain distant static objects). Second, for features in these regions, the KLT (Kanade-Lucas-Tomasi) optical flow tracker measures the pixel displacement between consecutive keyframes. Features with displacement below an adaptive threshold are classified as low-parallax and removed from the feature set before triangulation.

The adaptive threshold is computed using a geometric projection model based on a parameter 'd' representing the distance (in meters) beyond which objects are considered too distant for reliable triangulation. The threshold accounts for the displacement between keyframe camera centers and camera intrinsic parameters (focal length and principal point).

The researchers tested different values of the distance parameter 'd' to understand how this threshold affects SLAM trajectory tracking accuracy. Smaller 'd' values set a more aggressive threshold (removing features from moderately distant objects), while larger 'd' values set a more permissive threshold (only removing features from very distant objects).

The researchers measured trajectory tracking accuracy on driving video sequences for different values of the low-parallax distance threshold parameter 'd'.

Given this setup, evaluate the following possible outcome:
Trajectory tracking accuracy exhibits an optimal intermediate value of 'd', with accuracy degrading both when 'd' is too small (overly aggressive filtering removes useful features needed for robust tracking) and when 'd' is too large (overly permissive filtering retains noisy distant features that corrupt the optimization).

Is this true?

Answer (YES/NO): NO